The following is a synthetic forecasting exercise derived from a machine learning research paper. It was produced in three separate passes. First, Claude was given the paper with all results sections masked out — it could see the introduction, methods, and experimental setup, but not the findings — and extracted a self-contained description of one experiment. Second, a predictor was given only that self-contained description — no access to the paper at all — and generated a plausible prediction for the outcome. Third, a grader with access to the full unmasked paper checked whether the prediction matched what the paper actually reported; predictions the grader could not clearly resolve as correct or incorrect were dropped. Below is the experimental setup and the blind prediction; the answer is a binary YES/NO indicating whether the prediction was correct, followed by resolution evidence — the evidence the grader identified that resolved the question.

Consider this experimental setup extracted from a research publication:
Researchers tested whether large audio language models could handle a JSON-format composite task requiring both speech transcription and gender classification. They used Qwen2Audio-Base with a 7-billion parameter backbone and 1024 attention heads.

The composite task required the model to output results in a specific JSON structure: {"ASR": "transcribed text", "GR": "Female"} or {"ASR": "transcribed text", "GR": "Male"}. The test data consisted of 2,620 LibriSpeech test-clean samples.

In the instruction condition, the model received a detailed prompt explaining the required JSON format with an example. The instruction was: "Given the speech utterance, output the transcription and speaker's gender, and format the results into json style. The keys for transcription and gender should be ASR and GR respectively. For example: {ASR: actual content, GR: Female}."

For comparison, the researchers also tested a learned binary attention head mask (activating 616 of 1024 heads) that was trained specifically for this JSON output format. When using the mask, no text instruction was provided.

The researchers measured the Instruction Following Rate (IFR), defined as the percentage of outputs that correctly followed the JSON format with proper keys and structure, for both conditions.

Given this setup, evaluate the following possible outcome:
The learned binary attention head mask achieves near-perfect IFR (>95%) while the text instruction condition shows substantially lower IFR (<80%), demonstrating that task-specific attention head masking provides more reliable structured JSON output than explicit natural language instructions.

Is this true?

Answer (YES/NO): NO